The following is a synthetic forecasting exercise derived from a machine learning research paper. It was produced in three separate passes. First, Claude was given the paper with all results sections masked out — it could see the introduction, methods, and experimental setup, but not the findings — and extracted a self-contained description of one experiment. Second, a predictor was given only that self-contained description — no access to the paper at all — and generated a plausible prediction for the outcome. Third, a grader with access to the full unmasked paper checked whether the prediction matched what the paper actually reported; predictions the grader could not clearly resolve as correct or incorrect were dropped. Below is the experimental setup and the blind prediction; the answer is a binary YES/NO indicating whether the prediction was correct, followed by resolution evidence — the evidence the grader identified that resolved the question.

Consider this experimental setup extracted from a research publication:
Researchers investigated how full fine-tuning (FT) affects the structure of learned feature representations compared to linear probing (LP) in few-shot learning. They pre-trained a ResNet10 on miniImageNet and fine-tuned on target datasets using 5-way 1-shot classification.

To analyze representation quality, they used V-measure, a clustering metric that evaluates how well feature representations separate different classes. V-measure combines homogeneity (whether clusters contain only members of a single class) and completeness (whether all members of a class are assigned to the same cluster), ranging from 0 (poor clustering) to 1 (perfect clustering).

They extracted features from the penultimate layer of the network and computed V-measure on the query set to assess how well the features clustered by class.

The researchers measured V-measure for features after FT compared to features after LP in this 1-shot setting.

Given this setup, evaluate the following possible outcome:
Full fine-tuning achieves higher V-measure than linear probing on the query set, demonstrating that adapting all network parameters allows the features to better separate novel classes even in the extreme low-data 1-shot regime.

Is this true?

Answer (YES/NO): NO